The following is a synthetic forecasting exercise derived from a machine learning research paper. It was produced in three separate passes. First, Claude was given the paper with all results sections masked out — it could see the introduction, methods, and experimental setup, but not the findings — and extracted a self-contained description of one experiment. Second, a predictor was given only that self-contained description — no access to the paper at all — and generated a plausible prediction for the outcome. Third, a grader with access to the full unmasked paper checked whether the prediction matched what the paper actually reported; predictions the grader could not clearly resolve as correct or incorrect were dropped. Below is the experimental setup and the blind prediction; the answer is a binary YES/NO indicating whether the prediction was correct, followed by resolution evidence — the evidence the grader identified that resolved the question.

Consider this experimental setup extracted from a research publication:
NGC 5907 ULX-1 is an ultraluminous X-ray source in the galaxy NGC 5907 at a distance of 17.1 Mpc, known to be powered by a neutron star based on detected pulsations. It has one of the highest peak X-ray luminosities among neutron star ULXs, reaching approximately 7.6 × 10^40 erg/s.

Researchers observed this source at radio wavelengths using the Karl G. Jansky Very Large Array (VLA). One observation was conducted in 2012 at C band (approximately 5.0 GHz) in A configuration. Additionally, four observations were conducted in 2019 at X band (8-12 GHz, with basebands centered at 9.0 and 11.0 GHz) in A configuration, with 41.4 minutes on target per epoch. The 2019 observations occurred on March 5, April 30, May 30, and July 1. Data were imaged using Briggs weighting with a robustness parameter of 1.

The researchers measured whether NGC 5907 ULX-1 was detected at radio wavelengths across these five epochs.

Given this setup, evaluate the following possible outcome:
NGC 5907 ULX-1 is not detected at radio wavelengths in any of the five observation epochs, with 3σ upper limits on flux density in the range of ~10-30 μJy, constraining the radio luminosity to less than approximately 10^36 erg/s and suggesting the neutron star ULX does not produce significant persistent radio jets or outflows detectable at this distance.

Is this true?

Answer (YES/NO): YES